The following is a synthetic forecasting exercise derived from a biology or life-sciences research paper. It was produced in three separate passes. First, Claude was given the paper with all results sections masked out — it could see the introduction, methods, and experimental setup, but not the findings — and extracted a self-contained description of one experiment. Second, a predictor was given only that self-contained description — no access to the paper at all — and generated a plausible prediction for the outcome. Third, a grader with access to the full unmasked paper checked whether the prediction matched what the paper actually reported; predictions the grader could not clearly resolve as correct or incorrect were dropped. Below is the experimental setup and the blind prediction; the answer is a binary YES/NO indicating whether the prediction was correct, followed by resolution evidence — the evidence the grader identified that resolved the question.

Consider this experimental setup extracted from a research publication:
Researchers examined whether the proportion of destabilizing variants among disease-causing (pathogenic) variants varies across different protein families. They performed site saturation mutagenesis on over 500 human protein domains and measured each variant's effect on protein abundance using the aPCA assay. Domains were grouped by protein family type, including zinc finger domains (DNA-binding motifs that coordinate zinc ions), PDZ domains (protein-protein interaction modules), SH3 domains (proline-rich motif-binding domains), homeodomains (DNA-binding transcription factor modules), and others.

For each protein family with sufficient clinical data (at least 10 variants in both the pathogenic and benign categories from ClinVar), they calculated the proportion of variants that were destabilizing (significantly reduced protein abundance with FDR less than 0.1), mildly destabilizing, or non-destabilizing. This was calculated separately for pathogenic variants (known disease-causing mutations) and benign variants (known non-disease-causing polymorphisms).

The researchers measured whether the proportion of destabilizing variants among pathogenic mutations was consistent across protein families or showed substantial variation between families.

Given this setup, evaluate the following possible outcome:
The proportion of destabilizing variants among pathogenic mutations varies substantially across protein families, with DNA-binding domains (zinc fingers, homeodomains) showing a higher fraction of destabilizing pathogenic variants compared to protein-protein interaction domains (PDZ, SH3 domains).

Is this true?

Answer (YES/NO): NO